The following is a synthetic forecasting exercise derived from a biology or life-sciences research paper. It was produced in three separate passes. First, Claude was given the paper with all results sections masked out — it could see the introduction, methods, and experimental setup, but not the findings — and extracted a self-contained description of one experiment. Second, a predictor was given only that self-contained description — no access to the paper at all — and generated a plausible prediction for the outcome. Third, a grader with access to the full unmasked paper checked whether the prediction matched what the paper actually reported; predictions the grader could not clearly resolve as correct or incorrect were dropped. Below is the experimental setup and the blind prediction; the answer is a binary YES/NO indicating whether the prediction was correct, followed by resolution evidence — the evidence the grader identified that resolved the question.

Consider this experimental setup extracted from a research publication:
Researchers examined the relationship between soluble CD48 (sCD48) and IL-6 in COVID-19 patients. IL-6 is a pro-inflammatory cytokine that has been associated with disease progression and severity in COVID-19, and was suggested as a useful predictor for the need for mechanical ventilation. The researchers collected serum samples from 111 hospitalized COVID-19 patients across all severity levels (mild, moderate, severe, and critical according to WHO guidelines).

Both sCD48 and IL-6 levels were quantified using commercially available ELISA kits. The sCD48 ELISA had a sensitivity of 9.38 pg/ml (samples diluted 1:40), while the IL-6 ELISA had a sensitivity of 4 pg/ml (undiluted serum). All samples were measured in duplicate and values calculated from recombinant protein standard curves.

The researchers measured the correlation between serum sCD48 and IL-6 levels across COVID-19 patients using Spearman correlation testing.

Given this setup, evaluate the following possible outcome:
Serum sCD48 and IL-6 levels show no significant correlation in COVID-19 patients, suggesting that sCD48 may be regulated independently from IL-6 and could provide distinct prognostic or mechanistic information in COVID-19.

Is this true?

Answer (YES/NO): NO